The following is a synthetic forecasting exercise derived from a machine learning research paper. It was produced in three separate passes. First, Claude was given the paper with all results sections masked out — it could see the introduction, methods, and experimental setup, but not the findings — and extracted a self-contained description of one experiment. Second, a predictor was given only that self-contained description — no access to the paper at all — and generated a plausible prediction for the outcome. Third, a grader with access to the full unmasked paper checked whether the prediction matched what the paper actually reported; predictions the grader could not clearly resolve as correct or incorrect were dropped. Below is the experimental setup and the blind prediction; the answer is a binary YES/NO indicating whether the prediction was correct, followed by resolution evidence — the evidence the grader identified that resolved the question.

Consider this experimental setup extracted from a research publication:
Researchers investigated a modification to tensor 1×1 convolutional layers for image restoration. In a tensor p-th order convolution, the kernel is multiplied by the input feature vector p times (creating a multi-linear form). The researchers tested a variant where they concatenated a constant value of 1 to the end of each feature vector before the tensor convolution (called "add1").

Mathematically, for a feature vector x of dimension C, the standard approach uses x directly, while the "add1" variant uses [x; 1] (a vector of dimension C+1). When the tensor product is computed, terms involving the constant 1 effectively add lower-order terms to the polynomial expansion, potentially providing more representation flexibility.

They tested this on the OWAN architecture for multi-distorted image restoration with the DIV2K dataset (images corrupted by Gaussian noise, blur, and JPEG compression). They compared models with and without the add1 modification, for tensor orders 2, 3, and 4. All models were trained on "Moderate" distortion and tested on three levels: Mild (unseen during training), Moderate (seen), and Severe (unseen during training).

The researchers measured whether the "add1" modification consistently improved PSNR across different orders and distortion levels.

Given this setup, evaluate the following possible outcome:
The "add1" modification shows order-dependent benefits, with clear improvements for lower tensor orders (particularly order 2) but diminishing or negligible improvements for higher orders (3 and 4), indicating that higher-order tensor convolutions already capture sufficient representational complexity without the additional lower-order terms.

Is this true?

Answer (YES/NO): NO